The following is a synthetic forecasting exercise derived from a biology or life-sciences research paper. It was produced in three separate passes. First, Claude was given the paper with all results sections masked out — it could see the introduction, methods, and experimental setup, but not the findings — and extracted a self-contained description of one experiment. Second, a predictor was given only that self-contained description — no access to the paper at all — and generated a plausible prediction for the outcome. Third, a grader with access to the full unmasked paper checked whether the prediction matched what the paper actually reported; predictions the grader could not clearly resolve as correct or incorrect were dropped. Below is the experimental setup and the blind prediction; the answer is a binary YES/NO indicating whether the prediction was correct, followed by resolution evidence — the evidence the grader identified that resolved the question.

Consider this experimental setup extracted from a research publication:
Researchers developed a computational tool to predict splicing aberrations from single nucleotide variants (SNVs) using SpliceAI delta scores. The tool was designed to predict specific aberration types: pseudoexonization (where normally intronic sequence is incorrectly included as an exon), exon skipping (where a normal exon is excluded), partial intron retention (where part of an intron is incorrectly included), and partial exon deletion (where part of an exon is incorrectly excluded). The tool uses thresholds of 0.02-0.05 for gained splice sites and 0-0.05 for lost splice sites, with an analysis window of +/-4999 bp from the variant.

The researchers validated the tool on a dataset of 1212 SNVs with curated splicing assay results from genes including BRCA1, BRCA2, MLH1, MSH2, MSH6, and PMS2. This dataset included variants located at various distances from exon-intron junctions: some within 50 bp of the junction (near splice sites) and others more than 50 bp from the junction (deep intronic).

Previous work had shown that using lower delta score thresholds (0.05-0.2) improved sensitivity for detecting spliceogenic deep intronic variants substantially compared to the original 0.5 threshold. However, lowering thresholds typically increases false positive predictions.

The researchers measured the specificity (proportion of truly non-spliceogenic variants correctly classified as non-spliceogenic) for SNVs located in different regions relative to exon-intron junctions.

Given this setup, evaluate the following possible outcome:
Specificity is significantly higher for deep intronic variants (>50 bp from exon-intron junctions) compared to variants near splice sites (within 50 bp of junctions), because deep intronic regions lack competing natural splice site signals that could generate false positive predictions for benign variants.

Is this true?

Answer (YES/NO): YES